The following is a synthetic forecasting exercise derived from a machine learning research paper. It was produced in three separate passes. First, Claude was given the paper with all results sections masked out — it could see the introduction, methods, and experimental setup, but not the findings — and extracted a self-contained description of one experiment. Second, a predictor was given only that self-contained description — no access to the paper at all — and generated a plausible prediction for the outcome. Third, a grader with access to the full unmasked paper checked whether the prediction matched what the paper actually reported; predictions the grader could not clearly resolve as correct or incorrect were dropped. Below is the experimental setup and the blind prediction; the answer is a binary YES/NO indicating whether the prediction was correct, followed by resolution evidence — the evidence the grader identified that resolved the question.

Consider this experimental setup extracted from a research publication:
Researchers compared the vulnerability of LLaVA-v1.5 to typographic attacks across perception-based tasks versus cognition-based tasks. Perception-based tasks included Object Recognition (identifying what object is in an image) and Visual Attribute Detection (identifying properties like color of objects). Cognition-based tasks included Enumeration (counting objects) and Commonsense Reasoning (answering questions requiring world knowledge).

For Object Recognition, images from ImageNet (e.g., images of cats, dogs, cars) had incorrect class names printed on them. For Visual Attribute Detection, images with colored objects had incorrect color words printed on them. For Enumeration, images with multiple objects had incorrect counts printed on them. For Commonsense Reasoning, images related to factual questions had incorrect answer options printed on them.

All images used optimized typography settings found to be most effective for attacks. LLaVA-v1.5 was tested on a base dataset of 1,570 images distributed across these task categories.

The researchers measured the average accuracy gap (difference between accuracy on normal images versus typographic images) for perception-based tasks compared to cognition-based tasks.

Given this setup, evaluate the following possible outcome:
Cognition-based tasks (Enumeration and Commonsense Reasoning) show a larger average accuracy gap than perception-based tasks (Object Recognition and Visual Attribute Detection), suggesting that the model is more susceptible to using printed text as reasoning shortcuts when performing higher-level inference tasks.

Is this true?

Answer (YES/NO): NO